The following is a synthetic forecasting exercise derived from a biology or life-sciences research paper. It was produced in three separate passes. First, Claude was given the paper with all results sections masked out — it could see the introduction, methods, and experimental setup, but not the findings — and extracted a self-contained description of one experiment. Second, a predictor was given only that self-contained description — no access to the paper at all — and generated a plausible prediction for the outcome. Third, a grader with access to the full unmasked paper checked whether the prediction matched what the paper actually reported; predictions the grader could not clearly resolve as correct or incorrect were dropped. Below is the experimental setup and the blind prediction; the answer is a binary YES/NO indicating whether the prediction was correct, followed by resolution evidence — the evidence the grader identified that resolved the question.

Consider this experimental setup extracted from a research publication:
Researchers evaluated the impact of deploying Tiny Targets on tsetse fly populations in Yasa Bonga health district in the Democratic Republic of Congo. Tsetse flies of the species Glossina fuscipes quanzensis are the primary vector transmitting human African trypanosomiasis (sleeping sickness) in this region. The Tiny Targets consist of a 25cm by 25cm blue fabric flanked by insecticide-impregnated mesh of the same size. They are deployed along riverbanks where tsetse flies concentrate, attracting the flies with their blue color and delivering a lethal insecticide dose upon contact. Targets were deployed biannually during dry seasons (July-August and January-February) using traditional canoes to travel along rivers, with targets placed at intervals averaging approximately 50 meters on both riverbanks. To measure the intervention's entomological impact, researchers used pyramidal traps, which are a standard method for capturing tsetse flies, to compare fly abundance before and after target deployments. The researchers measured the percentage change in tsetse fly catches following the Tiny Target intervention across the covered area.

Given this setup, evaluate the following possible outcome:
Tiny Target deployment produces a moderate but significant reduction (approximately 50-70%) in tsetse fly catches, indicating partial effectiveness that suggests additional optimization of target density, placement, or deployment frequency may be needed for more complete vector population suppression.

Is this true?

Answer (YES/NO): NO